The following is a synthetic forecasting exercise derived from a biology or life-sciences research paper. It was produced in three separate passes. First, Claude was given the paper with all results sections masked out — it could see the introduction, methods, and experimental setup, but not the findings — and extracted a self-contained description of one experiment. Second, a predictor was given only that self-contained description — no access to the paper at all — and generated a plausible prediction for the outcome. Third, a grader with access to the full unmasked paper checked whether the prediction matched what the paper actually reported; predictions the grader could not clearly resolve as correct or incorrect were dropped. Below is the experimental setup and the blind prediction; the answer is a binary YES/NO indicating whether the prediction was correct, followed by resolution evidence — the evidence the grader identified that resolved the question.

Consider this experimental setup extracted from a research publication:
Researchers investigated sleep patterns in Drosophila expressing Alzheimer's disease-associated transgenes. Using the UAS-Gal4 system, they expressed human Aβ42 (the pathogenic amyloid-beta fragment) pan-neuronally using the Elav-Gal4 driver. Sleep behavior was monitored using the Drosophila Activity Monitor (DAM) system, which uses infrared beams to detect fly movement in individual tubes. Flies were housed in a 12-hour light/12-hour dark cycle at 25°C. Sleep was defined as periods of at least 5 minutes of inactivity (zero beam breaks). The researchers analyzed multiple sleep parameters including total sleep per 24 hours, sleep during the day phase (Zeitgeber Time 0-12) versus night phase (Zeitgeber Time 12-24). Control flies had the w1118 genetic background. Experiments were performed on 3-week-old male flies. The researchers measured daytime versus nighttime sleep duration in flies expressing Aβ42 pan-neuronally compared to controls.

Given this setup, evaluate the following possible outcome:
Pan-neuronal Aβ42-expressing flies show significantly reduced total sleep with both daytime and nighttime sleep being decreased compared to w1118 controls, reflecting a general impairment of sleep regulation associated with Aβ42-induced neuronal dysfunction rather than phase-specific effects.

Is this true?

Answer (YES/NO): NO